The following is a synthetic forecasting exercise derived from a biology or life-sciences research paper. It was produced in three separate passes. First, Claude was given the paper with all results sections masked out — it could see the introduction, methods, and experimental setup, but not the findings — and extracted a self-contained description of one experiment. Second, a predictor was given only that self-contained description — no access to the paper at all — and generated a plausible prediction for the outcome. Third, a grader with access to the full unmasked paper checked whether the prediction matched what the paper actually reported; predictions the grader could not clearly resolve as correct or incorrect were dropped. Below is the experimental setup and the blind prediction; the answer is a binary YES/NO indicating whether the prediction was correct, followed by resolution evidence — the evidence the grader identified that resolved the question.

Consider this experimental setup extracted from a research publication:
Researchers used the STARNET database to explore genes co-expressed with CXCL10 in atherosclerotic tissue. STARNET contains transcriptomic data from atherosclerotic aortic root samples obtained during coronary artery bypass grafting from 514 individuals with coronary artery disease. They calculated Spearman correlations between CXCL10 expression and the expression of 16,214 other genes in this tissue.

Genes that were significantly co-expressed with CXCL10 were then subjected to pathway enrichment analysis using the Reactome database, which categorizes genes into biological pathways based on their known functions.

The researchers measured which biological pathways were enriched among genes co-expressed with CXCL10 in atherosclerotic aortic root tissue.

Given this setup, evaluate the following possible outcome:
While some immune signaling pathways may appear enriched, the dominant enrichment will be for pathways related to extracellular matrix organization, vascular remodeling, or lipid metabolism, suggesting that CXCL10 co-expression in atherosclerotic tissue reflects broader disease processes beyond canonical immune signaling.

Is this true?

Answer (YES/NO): NO